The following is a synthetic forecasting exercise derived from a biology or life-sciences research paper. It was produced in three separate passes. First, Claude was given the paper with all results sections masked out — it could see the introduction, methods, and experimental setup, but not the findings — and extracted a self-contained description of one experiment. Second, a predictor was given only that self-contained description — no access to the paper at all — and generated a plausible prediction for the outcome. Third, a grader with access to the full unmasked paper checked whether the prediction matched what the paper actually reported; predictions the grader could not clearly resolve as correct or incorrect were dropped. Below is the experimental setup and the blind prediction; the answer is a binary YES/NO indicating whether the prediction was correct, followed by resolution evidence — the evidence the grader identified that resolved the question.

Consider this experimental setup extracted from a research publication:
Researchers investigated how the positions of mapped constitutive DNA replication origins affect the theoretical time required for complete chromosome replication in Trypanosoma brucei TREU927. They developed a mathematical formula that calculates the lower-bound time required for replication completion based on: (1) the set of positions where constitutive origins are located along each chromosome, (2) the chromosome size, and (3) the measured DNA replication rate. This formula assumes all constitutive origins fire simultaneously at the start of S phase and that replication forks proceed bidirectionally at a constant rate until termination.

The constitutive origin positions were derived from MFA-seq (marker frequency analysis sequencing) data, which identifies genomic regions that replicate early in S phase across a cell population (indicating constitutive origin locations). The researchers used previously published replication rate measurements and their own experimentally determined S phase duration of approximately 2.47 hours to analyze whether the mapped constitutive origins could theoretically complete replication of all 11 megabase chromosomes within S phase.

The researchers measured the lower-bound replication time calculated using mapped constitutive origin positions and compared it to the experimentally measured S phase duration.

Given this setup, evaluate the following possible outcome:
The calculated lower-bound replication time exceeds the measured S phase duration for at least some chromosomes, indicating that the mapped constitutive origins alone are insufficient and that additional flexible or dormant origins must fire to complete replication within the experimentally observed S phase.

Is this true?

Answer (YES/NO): YES